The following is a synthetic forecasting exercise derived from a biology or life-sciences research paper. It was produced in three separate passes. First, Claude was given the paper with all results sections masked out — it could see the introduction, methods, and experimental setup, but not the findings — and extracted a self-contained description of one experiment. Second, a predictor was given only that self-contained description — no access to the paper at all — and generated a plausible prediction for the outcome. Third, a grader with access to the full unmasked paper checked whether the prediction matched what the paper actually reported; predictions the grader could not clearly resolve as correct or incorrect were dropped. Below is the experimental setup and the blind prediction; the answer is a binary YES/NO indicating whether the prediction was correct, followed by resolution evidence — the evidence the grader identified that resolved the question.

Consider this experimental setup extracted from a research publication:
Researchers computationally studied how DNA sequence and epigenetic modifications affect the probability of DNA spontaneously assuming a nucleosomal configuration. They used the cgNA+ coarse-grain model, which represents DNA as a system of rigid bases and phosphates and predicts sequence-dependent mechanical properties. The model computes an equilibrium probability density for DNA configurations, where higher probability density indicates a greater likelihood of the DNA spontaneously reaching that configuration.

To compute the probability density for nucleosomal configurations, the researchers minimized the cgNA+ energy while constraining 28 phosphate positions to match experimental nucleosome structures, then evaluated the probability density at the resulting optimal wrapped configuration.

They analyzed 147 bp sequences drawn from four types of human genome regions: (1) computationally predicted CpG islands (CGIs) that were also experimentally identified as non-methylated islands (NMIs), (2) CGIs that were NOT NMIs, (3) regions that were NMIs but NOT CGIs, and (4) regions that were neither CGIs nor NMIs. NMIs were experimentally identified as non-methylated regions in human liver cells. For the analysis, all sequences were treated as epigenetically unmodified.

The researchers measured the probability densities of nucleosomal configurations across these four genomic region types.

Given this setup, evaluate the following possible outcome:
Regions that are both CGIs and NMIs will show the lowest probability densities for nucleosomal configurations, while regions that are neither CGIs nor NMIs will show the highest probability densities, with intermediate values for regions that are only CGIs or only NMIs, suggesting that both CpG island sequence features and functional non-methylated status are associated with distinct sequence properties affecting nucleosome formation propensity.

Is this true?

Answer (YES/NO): NO